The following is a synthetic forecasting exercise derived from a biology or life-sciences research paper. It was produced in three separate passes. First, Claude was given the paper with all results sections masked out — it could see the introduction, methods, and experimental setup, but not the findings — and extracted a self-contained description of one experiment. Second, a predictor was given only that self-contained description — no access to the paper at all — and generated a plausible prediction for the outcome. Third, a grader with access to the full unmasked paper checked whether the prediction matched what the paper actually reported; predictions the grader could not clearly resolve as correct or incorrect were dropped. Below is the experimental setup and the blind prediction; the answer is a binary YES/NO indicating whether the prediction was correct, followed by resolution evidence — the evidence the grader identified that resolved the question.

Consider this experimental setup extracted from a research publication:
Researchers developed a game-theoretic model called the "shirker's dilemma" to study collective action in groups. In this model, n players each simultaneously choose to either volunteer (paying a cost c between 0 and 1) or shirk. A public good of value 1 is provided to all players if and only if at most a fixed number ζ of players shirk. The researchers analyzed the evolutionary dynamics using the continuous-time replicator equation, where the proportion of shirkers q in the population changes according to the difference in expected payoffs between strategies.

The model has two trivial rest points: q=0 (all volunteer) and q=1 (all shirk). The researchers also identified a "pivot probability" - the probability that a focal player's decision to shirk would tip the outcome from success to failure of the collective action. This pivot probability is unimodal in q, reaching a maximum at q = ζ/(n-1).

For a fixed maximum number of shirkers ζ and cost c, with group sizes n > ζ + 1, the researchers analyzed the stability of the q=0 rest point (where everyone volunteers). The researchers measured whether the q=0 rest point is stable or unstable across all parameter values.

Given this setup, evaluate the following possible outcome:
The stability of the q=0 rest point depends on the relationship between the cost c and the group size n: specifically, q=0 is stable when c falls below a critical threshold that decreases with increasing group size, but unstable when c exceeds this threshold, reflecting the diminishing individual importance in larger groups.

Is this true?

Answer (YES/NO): NO